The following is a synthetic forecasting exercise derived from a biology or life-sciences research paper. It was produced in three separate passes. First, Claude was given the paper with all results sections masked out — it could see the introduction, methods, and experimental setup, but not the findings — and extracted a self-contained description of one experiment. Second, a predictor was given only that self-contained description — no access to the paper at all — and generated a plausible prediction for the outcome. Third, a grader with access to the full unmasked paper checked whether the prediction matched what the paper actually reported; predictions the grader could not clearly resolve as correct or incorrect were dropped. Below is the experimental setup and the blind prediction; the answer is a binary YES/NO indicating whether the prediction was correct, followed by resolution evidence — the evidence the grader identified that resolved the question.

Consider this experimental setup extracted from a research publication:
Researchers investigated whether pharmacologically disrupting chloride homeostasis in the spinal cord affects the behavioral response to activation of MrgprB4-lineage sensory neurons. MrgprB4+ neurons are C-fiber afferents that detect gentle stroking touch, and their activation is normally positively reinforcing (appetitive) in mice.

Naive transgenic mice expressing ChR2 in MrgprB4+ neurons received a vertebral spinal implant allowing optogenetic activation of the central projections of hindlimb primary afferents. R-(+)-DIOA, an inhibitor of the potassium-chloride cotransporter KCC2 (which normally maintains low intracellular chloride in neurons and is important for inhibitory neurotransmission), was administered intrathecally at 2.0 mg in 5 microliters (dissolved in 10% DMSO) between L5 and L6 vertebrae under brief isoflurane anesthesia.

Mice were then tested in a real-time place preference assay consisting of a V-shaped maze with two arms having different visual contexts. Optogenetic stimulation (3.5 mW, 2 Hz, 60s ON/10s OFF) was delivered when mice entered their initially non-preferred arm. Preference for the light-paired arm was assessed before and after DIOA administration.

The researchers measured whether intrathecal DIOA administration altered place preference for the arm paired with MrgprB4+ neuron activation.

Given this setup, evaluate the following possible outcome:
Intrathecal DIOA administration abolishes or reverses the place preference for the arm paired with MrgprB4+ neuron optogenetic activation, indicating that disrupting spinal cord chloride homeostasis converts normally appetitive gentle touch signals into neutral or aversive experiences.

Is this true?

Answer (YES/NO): YES